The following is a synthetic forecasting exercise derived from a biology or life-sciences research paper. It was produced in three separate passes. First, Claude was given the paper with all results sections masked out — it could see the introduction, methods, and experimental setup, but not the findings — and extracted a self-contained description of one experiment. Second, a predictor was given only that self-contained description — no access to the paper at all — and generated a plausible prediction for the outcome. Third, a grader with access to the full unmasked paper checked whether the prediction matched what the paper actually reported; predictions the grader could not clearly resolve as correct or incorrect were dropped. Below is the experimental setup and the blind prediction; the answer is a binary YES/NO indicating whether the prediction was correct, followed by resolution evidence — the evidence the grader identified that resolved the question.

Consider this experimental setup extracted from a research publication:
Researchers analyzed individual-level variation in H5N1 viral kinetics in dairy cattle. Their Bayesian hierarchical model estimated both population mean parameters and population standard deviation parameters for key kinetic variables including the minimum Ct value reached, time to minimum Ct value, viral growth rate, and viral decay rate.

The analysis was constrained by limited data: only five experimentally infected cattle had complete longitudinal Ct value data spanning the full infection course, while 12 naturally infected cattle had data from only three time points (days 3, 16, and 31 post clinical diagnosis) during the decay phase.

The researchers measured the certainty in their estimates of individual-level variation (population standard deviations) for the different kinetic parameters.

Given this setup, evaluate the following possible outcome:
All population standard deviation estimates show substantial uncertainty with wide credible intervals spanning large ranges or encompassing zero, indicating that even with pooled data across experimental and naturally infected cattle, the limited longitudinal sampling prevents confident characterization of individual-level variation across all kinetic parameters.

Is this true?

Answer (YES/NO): NO